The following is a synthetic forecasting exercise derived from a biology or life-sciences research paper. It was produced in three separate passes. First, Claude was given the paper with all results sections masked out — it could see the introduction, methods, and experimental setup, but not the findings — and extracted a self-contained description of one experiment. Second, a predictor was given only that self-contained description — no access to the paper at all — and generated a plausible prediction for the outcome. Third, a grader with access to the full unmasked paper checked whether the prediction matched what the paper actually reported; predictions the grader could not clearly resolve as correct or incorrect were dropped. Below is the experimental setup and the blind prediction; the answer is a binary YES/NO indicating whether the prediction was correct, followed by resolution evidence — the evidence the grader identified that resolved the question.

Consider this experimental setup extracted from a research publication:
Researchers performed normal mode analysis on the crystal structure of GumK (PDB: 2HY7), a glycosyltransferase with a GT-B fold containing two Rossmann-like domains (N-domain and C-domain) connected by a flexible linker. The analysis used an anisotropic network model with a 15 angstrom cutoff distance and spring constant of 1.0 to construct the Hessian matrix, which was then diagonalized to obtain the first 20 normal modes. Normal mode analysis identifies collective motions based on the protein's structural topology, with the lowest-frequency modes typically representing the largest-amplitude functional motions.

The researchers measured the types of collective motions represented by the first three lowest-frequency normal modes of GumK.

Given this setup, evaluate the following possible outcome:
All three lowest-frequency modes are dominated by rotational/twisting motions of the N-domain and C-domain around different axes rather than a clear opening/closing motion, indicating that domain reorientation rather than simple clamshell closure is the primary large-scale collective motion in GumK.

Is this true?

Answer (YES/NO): NO